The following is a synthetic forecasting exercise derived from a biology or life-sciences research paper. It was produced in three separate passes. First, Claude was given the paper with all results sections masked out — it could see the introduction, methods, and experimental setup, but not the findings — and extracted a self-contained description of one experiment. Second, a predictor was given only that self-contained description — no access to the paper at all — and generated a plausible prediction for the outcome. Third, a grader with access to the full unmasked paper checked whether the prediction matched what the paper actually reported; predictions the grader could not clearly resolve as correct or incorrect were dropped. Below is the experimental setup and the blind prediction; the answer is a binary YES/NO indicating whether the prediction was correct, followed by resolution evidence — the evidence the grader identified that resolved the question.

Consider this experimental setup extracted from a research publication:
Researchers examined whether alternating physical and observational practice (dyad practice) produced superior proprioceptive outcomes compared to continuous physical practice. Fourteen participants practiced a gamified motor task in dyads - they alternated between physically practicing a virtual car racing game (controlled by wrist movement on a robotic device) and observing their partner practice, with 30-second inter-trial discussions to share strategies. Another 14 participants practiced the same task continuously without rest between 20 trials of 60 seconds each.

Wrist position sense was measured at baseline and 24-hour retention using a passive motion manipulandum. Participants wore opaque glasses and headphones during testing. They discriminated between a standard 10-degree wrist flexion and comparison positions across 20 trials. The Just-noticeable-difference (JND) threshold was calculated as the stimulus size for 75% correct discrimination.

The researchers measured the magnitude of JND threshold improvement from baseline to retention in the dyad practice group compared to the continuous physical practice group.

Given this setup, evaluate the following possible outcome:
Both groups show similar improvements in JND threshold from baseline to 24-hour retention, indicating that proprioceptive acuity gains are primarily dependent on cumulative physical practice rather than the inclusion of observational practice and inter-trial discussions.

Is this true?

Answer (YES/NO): NO